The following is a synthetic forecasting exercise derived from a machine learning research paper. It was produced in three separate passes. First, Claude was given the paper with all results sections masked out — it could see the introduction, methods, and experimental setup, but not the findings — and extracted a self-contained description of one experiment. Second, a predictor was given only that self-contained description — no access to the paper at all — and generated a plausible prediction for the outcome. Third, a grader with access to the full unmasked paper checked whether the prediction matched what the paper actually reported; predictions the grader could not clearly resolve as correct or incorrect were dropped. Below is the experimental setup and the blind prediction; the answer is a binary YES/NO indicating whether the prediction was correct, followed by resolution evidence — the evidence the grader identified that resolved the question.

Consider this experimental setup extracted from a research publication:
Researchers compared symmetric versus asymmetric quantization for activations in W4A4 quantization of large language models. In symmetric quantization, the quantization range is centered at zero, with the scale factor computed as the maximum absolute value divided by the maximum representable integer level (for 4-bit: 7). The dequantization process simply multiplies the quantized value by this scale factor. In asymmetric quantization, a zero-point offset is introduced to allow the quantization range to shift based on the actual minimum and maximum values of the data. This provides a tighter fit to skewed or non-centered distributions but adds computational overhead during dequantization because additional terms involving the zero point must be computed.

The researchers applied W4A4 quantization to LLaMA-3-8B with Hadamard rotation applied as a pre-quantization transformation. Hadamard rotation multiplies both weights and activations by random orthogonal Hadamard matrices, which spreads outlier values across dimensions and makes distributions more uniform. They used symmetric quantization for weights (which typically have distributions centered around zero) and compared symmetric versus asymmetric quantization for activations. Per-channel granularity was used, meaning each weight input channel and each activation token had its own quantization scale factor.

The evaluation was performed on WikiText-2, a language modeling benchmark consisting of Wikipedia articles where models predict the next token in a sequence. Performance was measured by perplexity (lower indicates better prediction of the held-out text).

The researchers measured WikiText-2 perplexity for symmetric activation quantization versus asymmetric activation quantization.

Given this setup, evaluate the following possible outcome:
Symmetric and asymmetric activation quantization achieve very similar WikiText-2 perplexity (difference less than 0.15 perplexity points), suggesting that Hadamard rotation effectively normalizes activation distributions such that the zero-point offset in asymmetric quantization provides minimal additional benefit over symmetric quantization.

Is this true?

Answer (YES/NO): NO